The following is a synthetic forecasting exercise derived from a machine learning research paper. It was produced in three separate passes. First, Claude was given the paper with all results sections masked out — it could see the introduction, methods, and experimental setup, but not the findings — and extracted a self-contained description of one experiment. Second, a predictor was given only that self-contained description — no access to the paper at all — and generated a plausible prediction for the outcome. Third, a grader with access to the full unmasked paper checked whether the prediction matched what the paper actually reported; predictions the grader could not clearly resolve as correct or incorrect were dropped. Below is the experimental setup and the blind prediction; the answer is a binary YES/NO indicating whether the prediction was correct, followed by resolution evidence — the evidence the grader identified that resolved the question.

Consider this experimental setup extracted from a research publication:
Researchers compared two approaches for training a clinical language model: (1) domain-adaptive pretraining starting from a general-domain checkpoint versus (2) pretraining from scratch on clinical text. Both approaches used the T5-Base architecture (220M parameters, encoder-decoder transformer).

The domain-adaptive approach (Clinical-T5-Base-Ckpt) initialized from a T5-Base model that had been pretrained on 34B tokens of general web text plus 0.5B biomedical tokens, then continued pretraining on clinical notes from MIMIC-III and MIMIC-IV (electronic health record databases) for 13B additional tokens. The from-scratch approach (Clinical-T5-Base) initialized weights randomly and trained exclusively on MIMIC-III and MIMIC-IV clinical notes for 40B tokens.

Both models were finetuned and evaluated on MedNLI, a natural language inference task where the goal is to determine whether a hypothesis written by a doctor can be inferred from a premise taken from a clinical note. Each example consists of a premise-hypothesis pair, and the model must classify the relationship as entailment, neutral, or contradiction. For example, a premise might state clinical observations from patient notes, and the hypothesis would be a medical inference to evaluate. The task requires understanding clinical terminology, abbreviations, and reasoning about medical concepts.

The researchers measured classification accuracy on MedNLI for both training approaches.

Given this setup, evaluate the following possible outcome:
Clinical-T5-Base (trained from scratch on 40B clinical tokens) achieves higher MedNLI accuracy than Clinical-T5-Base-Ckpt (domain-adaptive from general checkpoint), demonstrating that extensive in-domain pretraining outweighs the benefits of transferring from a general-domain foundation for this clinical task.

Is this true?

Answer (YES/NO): YES